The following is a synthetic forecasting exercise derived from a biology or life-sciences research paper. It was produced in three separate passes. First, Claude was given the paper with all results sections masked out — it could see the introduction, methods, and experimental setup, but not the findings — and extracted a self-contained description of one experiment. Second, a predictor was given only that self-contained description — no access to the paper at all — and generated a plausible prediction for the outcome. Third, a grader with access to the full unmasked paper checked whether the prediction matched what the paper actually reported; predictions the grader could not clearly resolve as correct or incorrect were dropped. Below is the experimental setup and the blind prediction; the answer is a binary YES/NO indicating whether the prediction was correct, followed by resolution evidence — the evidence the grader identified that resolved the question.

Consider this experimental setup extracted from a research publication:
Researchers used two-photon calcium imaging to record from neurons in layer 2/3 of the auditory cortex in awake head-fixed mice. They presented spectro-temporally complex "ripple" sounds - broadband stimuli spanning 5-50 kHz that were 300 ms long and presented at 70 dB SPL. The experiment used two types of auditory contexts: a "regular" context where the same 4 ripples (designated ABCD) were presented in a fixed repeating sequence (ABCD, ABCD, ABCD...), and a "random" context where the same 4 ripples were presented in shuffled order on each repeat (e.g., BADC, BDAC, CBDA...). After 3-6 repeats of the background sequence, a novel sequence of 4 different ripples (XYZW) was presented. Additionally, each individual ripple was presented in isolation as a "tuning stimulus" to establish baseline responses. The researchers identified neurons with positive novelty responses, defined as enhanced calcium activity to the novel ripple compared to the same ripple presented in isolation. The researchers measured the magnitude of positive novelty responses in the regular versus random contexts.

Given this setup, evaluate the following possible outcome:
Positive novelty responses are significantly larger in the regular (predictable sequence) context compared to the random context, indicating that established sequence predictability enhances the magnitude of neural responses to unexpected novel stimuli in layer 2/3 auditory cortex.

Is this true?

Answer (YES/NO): YES